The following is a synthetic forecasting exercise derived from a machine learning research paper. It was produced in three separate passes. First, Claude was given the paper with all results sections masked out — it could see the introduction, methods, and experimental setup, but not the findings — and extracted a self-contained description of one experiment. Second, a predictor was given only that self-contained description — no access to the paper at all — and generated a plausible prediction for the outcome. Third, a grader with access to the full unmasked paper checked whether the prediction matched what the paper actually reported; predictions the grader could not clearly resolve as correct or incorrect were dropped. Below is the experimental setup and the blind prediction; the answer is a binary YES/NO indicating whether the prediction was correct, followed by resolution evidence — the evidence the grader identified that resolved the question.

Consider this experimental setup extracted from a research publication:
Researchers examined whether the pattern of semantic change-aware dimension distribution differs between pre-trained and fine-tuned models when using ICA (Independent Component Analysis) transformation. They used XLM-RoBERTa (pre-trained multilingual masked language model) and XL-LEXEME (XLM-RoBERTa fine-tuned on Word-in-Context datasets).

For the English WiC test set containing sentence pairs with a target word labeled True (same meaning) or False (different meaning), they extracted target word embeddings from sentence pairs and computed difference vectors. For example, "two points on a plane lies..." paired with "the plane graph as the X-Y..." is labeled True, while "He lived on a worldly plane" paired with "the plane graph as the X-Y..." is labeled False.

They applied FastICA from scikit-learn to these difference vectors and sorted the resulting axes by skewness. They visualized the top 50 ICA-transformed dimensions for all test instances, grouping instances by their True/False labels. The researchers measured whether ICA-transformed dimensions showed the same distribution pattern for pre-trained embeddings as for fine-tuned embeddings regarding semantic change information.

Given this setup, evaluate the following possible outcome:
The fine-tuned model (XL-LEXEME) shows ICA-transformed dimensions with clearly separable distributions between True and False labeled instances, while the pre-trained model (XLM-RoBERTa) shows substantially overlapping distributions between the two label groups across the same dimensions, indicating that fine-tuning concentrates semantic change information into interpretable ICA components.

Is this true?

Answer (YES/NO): NO